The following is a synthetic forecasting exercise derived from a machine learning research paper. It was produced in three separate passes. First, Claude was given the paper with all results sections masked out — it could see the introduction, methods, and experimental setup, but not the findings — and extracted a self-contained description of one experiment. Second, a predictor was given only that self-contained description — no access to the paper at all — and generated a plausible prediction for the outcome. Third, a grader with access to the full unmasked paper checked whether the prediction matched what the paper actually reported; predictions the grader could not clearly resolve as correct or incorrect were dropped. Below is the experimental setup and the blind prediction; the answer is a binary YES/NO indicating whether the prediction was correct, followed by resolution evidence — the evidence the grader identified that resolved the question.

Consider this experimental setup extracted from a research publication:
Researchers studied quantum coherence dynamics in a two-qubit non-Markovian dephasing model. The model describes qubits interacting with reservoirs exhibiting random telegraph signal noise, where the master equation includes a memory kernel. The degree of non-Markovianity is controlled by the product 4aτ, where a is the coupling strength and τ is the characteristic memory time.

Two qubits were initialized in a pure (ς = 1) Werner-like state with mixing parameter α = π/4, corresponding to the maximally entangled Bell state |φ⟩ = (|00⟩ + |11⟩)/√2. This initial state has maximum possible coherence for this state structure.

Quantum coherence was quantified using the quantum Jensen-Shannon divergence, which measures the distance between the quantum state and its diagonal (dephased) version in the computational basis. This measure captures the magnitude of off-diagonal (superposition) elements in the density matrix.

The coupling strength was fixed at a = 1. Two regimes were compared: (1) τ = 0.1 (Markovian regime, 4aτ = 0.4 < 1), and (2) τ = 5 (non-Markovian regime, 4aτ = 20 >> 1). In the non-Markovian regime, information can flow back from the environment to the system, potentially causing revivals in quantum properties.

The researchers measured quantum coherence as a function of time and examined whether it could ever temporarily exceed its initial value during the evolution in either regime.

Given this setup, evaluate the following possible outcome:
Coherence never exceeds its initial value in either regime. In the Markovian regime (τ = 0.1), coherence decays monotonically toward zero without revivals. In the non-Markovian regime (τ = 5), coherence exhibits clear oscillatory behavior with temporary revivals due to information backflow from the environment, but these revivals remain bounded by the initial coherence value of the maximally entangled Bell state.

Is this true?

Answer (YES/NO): NO